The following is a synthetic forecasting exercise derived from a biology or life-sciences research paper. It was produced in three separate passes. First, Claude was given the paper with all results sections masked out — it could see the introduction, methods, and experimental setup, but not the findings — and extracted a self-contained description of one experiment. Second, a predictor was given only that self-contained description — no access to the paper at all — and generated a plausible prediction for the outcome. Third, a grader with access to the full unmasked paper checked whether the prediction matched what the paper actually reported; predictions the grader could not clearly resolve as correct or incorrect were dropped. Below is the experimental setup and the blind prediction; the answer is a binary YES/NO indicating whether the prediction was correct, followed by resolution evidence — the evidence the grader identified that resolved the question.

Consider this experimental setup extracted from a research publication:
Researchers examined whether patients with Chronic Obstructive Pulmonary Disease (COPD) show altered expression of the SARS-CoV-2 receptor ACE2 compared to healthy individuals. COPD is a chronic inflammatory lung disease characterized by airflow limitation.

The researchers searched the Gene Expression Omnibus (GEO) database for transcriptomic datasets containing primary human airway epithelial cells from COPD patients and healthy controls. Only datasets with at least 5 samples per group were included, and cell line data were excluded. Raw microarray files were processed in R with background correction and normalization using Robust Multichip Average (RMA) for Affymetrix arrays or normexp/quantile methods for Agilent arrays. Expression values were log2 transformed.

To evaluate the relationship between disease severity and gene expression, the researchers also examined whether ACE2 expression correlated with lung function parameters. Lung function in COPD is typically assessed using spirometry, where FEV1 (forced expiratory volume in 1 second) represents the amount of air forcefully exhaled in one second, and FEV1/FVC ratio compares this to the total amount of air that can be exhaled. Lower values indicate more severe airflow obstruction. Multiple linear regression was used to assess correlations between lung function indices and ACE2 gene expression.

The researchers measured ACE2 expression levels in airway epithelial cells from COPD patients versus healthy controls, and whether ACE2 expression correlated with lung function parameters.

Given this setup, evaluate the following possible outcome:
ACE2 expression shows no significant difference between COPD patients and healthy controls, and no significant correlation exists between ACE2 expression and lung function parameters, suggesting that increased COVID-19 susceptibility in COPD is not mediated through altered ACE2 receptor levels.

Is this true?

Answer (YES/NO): NO